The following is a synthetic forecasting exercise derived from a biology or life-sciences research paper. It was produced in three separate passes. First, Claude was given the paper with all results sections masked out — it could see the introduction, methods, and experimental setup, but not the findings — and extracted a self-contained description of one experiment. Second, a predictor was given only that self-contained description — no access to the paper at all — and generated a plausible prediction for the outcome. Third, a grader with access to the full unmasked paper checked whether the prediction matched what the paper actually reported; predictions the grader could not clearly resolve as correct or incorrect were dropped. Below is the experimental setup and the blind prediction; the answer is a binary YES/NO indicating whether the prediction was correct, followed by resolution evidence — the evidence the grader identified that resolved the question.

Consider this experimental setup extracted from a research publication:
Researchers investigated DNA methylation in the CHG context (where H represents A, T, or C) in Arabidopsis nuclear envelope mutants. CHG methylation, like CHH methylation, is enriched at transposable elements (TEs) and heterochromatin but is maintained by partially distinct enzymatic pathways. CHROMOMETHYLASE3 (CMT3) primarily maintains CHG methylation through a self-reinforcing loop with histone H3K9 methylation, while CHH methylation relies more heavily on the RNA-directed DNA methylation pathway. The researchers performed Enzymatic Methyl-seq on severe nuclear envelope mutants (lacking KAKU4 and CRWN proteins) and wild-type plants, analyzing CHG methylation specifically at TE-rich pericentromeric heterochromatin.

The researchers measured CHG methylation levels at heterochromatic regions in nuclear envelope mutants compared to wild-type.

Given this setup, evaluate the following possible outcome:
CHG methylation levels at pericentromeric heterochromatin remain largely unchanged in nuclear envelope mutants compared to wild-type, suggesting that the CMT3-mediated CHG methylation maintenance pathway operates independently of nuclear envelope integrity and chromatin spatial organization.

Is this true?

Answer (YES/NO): NO